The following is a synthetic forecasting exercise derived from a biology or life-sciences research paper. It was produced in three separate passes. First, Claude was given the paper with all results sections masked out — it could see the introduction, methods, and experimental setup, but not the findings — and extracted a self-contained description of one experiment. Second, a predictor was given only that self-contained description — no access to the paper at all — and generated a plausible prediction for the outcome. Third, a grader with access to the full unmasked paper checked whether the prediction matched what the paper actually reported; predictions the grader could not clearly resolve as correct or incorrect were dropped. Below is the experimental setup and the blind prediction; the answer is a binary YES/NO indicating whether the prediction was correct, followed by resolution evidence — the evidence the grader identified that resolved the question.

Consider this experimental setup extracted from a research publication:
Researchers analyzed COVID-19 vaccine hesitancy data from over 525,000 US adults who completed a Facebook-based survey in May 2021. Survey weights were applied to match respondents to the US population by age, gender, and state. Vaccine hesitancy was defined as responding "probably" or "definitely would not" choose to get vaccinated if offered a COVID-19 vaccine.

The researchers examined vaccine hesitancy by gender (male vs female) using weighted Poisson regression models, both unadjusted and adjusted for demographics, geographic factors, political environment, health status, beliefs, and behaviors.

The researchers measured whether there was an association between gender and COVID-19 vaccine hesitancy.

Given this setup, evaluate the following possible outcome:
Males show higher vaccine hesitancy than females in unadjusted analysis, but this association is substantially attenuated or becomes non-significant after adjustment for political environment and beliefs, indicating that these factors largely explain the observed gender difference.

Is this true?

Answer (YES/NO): NO